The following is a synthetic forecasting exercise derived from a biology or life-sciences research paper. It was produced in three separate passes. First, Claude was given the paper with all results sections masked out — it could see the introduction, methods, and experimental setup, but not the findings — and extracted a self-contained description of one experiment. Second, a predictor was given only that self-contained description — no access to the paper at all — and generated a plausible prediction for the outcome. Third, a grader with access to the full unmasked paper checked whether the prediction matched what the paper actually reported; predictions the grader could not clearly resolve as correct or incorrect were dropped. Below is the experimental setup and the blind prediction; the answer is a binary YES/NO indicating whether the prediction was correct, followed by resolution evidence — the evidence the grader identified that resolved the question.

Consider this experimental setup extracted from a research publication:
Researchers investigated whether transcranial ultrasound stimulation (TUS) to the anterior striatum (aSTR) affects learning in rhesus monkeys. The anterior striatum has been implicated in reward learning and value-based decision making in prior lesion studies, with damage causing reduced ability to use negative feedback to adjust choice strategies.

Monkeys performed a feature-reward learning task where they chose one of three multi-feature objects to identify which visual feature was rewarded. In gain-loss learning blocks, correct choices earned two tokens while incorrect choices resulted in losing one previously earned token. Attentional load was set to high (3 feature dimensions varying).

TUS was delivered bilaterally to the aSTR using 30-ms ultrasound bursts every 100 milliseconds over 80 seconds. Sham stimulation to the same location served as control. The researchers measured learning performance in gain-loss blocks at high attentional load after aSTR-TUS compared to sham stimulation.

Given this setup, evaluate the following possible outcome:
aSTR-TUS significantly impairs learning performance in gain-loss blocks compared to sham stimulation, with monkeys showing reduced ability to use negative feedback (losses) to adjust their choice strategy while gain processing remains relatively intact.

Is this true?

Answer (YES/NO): NO